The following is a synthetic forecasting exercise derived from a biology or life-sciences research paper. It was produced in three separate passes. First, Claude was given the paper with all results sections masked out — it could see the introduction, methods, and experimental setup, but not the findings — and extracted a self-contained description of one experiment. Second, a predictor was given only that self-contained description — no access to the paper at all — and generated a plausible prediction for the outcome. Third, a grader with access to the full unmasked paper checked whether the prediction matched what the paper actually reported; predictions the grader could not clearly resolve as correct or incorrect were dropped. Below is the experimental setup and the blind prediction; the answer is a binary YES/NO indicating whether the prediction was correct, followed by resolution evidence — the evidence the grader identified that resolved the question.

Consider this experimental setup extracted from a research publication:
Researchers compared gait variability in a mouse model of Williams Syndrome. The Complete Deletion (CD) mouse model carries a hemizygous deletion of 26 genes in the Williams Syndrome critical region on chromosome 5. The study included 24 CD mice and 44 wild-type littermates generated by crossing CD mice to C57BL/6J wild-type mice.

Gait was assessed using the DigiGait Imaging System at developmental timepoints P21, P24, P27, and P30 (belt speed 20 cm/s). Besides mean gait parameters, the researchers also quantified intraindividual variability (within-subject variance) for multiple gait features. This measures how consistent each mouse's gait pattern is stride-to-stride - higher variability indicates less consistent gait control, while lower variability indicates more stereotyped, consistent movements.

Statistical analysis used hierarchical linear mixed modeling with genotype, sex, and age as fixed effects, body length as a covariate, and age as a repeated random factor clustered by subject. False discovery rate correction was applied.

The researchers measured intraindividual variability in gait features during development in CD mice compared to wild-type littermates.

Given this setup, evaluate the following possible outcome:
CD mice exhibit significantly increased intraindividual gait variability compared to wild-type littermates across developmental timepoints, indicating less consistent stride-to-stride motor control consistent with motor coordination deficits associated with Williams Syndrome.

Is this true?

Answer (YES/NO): NO